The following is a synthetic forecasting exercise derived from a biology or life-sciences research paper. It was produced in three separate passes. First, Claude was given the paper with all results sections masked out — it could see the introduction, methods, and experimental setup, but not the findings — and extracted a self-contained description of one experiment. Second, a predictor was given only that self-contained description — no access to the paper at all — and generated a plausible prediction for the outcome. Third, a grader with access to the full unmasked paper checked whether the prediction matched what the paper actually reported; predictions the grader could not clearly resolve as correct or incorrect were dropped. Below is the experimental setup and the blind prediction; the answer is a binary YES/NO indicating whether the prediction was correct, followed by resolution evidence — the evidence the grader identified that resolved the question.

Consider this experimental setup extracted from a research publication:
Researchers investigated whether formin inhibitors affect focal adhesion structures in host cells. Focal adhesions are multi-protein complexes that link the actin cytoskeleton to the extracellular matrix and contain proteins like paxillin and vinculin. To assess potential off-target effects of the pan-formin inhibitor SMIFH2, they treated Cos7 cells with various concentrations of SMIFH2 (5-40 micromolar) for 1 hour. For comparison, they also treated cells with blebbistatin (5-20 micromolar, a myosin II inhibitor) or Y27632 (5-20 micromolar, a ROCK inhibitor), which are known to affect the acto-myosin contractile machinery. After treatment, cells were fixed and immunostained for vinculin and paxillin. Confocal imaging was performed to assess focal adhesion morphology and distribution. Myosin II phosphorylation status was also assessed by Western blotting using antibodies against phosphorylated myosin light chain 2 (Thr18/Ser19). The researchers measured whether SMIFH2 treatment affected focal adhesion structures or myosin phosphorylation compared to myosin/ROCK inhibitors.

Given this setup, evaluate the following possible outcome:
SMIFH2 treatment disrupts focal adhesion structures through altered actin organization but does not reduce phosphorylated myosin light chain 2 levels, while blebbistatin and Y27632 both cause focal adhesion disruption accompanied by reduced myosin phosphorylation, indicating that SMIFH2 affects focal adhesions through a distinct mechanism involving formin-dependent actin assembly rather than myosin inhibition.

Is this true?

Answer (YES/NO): NO